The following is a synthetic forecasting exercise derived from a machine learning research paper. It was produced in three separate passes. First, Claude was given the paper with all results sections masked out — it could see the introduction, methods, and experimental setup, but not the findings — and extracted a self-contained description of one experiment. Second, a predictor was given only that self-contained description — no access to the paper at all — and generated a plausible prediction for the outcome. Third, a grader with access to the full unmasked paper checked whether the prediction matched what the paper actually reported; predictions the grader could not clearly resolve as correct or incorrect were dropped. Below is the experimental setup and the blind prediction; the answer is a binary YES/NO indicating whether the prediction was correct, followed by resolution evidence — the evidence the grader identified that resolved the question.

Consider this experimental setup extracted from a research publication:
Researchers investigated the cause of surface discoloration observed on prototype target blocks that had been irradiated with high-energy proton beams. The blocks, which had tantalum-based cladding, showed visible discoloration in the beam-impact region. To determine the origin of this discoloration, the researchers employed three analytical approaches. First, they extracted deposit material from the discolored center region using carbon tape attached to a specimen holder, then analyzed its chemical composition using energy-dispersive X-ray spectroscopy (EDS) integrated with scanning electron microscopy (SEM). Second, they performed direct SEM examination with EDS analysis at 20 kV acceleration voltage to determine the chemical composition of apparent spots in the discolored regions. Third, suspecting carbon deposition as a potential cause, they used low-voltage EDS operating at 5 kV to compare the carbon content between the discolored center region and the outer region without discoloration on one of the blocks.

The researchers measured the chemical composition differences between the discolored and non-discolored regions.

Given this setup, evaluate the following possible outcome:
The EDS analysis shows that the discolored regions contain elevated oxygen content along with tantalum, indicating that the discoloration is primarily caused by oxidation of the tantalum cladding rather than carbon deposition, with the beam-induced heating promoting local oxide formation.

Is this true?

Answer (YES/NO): NO